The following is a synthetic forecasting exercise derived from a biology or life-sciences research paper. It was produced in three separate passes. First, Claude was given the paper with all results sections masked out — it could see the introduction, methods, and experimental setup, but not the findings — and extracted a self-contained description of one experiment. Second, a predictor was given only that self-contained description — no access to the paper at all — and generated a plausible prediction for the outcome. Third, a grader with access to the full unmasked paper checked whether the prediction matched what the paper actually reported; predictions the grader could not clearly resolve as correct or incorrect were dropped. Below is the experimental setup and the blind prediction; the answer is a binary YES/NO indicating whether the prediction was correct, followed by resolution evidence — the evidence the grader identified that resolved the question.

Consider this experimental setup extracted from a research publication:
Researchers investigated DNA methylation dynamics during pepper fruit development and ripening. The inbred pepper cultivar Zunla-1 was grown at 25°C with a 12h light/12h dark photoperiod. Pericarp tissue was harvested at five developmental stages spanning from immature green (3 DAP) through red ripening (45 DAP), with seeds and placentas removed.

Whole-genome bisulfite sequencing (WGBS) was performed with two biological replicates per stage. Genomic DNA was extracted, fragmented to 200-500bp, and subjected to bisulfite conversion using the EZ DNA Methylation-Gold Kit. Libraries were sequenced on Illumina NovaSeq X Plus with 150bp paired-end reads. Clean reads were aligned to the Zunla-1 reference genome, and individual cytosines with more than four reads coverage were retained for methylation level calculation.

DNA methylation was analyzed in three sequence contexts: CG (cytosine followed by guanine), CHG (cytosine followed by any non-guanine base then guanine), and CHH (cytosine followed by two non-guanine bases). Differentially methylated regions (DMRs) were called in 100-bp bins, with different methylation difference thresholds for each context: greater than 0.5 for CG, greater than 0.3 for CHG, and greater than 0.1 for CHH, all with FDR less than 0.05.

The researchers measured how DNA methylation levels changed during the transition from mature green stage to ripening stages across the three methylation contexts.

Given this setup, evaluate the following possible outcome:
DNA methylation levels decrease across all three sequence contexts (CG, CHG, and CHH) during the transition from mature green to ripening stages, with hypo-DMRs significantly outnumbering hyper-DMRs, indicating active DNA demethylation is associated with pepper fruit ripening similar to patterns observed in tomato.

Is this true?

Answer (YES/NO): NO